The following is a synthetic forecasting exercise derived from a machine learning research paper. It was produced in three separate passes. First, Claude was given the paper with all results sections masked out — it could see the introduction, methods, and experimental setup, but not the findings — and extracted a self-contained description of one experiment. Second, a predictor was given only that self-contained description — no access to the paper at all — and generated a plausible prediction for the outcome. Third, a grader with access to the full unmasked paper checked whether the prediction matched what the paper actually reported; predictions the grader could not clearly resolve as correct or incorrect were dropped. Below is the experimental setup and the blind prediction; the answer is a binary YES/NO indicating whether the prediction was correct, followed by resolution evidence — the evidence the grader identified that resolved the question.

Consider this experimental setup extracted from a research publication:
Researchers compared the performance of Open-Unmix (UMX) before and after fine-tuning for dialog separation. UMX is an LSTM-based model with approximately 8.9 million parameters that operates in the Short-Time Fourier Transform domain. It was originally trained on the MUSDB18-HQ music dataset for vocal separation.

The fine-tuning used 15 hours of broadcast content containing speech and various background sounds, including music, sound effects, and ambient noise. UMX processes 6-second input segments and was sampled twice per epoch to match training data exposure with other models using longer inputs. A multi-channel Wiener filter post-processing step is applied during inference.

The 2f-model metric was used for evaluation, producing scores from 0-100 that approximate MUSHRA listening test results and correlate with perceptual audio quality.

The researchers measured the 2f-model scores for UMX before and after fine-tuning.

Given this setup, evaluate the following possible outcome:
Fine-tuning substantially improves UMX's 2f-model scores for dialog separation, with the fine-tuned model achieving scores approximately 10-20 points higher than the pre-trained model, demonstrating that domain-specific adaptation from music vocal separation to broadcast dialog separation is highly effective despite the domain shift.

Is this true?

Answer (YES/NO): NO